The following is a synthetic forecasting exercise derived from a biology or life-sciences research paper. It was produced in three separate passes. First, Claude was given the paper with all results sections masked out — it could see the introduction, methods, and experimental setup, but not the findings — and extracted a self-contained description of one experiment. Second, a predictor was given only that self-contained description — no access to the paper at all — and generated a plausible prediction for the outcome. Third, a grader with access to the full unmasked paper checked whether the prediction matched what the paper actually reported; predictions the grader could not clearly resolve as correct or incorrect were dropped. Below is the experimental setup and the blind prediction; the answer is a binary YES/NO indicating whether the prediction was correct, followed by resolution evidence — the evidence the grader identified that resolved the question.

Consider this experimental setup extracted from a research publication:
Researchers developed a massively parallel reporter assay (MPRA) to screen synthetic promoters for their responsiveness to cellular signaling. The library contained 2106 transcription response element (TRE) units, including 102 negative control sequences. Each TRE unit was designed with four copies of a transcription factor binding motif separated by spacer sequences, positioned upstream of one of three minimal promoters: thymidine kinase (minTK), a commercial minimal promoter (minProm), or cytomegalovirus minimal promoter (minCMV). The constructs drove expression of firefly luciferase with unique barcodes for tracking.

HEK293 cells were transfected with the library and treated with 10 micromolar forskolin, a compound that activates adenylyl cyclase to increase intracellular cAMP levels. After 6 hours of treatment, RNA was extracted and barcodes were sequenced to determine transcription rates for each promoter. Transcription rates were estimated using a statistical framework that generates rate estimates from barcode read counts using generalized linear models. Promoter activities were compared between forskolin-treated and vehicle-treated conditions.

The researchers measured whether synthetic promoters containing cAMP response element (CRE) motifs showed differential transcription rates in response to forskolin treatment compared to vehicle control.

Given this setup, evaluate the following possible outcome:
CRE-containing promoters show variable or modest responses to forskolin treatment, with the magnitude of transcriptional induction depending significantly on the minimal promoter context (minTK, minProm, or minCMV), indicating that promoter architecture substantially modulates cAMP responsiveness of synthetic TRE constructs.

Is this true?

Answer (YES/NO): NO